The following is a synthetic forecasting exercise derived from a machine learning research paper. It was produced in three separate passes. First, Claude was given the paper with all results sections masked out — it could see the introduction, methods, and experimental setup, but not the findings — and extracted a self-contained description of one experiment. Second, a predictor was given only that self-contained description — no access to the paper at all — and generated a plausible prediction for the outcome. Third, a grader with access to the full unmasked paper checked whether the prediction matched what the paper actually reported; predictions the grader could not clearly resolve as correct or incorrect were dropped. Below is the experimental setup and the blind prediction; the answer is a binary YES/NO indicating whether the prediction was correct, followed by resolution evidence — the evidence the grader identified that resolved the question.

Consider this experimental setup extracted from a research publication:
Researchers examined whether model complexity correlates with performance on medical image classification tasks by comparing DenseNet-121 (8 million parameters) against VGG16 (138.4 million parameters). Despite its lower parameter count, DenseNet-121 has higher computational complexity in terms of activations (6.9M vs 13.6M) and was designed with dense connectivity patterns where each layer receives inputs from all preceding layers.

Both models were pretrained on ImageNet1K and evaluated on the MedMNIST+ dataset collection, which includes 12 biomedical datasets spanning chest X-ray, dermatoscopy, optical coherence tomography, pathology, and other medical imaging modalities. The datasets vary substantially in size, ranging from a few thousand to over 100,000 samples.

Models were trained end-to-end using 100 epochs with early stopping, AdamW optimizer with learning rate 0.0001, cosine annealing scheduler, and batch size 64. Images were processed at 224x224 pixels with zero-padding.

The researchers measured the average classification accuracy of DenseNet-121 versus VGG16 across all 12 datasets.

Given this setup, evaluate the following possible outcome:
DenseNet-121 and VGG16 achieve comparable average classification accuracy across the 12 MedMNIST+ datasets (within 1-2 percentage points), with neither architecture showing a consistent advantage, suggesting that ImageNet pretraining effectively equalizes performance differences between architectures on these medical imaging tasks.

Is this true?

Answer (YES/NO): YES